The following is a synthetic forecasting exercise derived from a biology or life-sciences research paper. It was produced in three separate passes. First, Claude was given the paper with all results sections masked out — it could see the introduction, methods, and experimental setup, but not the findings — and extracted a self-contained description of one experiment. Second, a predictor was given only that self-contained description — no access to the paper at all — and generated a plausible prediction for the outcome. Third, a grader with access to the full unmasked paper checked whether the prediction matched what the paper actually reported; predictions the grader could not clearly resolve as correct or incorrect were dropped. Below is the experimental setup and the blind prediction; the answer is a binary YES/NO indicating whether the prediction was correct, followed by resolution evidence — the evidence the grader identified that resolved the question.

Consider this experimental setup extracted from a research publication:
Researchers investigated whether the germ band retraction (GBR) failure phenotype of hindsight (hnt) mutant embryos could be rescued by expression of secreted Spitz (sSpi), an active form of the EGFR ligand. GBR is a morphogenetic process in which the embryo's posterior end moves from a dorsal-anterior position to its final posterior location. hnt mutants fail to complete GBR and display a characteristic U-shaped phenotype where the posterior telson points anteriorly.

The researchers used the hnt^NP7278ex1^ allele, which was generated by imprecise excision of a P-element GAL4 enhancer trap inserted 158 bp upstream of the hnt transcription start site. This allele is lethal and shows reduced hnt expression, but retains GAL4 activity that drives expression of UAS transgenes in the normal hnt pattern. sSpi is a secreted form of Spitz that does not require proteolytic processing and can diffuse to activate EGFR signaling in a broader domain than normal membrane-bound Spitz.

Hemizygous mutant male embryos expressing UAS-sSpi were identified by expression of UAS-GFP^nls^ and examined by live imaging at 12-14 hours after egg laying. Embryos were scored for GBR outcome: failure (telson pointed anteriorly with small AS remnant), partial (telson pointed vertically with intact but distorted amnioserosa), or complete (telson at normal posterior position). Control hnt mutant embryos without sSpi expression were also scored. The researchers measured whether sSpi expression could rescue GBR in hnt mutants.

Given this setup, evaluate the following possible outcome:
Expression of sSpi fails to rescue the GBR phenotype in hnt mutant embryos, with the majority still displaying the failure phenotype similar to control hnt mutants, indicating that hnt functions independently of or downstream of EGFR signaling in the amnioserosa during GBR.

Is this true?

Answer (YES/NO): NO